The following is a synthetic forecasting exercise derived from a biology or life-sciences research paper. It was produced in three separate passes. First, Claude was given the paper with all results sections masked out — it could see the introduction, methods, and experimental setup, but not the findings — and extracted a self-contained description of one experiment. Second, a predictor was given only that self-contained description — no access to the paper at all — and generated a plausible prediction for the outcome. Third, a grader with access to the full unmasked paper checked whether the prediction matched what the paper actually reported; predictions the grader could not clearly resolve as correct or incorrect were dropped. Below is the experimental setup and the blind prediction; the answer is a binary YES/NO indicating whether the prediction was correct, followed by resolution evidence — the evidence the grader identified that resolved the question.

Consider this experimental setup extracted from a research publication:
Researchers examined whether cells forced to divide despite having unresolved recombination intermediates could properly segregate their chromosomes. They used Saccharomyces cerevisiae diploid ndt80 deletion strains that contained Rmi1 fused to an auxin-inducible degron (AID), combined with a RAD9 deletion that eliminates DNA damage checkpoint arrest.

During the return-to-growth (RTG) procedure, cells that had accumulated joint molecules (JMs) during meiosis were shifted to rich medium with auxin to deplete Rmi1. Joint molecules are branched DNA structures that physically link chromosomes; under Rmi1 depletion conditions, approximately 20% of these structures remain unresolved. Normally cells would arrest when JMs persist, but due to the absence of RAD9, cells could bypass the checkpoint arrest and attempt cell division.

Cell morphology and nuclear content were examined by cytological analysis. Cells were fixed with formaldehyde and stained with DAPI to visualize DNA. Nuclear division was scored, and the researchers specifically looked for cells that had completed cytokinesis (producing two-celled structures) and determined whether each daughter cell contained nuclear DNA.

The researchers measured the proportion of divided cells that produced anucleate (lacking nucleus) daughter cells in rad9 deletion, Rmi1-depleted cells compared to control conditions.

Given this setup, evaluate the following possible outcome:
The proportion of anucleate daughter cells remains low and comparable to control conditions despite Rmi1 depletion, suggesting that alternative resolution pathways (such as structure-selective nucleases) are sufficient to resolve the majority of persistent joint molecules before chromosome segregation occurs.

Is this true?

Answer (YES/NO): NO